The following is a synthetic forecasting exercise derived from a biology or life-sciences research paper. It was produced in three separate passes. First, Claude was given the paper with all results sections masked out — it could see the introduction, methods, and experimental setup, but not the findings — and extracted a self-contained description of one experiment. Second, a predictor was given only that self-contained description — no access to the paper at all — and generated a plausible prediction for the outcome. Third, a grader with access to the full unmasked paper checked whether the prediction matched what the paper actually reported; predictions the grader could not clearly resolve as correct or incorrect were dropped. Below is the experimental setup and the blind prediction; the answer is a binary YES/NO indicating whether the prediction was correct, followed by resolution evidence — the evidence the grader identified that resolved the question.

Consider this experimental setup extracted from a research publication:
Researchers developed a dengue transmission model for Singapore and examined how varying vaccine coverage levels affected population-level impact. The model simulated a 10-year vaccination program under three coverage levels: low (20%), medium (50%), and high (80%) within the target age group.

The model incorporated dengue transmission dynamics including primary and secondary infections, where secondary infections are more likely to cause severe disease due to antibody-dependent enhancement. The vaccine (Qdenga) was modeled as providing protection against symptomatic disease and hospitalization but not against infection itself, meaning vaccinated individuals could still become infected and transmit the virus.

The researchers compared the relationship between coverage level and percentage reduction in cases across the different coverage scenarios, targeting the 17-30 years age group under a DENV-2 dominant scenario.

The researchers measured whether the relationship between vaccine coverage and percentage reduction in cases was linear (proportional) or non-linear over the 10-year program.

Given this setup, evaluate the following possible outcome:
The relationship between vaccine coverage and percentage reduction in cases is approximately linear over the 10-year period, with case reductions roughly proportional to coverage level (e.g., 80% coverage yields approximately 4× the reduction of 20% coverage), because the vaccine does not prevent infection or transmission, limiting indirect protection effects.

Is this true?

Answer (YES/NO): YES